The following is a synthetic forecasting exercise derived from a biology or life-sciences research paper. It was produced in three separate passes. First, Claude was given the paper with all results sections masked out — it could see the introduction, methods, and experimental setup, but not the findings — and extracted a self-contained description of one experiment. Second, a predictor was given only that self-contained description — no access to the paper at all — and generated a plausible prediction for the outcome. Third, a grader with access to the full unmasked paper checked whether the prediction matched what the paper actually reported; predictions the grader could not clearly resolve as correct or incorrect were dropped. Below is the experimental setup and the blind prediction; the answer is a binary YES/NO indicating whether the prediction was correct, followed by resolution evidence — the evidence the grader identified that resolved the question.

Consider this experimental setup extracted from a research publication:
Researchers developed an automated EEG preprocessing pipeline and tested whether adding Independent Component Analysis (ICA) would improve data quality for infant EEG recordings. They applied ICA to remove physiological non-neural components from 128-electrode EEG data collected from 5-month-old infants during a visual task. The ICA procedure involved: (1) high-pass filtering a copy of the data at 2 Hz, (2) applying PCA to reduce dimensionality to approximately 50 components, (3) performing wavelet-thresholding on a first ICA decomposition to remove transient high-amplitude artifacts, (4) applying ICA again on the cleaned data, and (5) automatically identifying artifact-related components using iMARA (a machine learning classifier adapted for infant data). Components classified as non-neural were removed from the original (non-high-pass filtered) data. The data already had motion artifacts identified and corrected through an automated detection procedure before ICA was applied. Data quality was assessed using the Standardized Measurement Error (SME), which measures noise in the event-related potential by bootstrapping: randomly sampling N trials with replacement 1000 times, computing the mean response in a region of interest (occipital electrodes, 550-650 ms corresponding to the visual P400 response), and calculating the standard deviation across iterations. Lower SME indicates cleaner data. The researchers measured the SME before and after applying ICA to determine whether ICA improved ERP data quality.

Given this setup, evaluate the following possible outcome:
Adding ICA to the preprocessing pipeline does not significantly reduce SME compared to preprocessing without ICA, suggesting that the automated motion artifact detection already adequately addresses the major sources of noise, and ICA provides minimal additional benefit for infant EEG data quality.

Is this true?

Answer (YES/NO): NO